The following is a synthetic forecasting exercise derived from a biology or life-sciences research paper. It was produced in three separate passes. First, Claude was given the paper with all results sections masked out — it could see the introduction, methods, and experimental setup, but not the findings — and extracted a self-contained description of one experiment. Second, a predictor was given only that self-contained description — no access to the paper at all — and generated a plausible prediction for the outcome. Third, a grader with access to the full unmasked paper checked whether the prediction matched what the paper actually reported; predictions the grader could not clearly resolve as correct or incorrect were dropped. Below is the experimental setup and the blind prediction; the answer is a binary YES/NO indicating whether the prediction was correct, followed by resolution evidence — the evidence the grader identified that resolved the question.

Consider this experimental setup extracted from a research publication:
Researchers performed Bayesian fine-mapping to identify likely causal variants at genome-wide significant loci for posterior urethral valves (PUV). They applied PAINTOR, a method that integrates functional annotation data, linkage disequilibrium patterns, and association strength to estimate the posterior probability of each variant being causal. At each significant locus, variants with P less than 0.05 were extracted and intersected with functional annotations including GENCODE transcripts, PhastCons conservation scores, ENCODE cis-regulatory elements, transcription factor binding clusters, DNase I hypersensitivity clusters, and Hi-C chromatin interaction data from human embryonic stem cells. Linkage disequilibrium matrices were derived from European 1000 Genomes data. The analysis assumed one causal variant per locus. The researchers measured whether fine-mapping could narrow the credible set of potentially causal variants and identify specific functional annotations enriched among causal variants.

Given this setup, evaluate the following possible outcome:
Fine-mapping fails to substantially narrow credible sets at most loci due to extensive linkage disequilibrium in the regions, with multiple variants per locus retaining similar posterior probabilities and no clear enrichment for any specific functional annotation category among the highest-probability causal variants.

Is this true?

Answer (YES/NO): NO